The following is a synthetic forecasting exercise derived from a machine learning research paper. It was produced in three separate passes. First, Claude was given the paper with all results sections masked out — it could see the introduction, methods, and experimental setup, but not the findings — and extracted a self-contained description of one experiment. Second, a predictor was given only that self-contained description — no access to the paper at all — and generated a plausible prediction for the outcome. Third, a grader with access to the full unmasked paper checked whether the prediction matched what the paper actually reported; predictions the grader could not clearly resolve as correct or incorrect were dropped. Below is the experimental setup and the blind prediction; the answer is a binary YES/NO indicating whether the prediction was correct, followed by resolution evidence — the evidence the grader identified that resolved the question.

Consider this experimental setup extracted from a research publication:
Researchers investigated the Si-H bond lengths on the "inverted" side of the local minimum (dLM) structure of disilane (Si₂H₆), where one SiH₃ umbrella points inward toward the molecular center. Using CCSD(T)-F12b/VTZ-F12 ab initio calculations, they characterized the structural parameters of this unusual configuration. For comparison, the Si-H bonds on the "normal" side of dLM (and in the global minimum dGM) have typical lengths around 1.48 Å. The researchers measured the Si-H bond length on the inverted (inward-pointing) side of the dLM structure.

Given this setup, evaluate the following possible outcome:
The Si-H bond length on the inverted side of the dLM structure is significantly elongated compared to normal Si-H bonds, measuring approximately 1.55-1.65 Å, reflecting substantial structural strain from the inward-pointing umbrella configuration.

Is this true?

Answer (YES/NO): NO